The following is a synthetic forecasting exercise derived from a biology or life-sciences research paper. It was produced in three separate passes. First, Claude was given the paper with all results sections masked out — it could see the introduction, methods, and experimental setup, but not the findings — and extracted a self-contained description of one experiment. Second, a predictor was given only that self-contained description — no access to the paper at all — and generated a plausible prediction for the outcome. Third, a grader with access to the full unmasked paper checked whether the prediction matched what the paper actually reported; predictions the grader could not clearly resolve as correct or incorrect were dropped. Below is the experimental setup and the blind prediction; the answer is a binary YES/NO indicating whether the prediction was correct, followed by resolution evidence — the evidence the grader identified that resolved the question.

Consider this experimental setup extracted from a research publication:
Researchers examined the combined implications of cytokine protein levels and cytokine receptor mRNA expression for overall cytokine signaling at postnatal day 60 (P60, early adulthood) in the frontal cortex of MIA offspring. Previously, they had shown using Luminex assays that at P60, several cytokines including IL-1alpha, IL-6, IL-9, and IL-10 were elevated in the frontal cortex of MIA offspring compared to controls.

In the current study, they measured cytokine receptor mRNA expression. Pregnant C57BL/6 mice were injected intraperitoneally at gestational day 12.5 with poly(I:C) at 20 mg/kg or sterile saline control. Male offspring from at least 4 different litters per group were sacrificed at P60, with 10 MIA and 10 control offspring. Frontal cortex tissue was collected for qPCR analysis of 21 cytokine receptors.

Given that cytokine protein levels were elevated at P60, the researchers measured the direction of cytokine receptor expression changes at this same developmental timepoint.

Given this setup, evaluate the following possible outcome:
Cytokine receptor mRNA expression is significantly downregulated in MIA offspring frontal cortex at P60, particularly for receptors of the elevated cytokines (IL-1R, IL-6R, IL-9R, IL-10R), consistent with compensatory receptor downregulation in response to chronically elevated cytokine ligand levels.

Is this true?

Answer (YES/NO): NO